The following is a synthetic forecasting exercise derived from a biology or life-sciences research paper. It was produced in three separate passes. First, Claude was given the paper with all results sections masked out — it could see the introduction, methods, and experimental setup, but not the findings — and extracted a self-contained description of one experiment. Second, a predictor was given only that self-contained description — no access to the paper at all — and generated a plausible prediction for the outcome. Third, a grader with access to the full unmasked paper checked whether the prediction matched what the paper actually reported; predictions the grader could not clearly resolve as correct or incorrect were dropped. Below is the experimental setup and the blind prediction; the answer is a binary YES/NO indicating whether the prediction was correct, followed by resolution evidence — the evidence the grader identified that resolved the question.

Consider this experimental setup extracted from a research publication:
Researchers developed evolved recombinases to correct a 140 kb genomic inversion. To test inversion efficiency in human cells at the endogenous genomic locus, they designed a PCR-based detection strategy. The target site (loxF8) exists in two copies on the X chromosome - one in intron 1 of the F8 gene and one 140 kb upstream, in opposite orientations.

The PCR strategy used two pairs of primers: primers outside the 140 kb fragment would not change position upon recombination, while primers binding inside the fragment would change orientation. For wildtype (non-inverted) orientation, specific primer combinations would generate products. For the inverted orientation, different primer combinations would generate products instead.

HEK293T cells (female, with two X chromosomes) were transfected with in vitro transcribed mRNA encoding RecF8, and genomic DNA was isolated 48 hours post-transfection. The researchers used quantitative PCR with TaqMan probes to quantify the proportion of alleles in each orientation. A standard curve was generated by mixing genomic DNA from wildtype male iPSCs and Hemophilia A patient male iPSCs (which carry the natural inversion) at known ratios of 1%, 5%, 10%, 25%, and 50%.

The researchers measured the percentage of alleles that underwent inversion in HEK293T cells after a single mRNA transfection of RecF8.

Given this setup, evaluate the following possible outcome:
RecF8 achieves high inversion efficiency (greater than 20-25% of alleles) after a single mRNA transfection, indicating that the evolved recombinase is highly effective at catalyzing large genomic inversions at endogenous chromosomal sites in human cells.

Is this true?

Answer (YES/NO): YES